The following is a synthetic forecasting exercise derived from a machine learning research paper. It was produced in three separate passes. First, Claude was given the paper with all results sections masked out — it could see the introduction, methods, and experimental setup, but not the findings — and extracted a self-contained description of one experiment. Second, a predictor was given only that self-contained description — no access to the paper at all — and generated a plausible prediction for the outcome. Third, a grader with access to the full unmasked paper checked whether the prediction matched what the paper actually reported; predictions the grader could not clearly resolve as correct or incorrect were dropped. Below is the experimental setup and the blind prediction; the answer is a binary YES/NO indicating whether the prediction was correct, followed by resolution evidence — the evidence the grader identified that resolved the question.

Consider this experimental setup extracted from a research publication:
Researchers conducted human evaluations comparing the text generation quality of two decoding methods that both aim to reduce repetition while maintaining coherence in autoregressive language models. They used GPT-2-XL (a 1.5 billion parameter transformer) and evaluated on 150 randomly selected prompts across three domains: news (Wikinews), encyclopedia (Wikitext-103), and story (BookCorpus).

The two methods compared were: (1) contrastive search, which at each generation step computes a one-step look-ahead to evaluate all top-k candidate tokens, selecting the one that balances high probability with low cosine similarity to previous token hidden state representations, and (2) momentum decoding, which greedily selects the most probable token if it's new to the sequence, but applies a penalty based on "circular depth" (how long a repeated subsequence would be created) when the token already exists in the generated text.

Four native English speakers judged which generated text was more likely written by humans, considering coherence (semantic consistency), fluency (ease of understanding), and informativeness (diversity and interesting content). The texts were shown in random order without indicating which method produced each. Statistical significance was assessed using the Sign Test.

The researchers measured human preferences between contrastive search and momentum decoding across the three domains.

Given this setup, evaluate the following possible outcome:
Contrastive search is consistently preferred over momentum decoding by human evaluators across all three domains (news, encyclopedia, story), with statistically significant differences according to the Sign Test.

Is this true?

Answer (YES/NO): NO